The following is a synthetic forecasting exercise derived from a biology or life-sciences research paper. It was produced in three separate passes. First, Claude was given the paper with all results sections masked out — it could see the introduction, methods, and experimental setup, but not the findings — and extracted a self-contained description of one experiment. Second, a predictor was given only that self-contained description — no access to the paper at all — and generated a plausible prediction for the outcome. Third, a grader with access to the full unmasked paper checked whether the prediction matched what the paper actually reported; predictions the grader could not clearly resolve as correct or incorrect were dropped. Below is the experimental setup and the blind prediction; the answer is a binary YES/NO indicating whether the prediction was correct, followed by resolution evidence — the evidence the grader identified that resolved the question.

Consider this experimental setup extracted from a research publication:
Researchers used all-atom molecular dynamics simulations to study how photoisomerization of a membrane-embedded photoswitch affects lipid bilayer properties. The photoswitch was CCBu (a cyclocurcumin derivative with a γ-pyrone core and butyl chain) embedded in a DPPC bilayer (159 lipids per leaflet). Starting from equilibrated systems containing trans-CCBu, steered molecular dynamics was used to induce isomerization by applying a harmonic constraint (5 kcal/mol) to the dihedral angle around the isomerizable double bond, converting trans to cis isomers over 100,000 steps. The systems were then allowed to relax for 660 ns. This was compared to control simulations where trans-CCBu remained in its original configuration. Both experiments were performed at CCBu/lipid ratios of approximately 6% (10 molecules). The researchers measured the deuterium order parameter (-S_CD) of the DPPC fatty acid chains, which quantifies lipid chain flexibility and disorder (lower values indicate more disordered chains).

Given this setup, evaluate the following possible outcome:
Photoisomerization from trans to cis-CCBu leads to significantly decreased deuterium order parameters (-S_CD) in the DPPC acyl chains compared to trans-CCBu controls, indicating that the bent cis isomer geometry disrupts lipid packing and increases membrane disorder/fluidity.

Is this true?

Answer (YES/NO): NO